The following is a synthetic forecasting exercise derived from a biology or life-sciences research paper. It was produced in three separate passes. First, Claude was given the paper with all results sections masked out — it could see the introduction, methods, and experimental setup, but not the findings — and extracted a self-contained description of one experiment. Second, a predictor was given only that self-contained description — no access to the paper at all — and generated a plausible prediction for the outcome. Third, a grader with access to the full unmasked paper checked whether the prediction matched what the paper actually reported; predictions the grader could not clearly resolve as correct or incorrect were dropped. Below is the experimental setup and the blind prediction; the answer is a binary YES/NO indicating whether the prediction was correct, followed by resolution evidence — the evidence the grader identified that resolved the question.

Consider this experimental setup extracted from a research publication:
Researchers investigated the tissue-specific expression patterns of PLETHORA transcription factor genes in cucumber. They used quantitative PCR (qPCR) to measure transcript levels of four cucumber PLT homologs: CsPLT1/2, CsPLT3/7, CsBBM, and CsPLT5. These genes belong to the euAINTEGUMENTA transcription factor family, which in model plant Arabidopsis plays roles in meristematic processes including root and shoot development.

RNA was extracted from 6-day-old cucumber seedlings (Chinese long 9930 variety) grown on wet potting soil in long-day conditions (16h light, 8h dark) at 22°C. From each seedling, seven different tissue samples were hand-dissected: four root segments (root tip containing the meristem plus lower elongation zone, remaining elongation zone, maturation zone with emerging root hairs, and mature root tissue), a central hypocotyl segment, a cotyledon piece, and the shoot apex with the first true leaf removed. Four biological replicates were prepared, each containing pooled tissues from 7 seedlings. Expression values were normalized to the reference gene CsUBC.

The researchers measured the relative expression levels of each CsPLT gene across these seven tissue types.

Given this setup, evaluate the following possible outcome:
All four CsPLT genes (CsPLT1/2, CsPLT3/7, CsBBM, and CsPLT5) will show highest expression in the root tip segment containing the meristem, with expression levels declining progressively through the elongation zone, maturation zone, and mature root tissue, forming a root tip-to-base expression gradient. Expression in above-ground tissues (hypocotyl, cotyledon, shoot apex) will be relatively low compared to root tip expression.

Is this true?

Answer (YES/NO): NO